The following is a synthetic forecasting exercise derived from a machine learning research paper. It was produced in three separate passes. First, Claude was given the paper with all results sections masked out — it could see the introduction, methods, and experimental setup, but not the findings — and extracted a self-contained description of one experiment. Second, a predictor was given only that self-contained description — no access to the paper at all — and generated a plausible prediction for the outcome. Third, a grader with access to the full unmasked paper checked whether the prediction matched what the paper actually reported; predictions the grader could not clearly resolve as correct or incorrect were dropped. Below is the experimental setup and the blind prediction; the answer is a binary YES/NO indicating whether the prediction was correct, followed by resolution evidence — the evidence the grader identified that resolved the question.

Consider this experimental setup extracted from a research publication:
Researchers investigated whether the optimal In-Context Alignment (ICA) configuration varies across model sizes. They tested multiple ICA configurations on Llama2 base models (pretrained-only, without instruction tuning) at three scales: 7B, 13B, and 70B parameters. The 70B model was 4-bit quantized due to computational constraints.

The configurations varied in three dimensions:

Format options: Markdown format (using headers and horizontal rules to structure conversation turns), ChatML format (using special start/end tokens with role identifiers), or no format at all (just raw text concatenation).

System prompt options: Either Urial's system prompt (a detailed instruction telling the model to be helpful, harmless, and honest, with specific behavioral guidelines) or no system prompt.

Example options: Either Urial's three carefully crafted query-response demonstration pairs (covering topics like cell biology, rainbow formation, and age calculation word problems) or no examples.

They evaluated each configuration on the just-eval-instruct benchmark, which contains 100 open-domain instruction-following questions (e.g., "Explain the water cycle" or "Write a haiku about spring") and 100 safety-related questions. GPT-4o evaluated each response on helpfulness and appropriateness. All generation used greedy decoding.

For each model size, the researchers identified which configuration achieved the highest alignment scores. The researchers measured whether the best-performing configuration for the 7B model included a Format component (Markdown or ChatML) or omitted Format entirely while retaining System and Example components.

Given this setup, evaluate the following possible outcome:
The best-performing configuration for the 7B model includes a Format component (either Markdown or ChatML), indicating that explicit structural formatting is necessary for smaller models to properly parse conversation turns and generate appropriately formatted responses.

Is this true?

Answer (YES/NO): NO